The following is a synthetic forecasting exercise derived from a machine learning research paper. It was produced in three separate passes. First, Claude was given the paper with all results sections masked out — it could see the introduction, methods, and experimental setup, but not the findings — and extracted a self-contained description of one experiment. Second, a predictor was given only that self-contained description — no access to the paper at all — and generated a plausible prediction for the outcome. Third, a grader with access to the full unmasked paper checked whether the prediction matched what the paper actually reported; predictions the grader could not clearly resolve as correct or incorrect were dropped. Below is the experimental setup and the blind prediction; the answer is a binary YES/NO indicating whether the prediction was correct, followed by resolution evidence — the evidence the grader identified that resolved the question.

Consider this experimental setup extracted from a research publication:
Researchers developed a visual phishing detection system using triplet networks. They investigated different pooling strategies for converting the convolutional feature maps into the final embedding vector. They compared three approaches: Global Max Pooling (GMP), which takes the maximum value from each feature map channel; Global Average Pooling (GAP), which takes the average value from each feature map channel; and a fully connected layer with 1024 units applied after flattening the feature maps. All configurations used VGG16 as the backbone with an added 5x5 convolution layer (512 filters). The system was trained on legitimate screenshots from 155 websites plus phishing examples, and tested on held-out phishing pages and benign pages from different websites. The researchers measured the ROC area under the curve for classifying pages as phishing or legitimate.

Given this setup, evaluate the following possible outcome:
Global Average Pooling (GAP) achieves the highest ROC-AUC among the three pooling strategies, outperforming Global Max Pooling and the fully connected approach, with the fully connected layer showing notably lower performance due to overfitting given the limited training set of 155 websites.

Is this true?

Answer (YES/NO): NO